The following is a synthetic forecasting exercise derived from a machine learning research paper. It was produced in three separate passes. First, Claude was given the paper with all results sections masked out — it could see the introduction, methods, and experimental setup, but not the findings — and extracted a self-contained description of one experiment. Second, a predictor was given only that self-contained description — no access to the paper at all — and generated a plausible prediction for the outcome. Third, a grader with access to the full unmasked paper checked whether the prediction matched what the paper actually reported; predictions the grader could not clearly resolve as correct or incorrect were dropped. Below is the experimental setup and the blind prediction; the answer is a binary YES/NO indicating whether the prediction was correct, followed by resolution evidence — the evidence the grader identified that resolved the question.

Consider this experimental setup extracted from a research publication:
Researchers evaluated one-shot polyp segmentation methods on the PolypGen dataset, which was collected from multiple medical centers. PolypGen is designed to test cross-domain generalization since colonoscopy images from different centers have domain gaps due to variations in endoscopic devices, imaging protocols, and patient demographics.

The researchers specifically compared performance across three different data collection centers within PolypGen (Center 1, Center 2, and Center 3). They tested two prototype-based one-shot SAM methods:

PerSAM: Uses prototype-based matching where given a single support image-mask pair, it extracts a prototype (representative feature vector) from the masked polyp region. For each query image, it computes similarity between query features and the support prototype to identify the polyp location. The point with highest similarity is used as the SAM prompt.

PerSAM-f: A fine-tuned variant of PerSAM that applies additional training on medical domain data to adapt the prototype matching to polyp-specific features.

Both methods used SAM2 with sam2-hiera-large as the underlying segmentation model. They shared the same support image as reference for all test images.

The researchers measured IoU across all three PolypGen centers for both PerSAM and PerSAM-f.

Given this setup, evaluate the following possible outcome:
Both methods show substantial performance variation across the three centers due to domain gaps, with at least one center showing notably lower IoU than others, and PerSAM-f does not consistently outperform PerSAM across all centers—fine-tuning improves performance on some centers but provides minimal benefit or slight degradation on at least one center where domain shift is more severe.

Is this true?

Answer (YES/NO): NO